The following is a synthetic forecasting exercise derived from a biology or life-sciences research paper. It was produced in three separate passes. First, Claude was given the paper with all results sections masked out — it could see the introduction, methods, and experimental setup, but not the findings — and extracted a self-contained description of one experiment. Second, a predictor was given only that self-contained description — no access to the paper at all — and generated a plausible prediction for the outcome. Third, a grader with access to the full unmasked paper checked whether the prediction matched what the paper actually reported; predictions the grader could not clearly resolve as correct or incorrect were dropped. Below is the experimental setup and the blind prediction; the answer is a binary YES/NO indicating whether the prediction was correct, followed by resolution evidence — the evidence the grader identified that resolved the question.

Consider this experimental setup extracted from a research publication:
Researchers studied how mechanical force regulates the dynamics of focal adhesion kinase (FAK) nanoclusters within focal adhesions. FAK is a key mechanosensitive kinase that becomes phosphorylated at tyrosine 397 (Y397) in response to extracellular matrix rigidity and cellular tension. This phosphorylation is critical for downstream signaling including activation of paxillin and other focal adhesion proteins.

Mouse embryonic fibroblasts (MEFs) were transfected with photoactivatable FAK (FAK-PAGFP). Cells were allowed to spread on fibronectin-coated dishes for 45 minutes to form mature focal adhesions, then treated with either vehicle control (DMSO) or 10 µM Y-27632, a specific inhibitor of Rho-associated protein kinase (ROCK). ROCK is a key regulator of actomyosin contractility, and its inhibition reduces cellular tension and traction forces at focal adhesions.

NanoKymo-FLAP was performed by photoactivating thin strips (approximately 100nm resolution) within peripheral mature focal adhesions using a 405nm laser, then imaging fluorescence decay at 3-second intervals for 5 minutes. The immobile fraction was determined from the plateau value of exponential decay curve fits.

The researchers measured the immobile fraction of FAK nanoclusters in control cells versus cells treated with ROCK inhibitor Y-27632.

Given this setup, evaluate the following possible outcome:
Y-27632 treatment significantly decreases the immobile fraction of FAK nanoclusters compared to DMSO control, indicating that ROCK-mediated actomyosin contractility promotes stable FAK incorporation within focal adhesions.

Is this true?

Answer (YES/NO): YES